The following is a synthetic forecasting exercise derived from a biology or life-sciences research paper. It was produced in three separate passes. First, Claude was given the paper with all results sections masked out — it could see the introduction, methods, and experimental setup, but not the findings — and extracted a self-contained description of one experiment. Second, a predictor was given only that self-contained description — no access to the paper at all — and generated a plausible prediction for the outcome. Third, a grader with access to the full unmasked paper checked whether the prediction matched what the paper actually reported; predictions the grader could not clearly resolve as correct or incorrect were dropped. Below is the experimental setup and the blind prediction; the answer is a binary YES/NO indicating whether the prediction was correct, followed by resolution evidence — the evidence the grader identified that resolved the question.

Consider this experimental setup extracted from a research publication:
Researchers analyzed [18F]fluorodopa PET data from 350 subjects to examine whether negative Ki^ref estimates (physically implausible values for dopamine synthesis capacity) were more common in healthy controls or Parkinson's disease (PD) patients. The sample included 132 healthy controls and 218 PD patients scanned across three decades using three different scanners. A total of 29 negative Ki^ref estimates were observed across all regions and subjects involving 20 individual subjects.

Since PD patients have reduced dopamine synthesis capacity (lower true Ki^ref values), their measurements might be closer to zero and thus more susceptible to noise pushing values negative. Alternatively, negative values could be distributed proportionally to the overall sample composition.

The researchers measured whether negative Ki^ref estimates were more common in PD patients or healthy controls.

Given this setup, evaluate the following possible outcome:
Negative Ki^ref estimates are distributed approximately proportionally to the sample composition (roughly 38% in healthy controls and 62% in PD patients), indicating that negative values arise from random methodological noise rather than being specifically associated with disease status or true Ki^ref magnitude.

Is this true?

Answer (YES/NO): NO